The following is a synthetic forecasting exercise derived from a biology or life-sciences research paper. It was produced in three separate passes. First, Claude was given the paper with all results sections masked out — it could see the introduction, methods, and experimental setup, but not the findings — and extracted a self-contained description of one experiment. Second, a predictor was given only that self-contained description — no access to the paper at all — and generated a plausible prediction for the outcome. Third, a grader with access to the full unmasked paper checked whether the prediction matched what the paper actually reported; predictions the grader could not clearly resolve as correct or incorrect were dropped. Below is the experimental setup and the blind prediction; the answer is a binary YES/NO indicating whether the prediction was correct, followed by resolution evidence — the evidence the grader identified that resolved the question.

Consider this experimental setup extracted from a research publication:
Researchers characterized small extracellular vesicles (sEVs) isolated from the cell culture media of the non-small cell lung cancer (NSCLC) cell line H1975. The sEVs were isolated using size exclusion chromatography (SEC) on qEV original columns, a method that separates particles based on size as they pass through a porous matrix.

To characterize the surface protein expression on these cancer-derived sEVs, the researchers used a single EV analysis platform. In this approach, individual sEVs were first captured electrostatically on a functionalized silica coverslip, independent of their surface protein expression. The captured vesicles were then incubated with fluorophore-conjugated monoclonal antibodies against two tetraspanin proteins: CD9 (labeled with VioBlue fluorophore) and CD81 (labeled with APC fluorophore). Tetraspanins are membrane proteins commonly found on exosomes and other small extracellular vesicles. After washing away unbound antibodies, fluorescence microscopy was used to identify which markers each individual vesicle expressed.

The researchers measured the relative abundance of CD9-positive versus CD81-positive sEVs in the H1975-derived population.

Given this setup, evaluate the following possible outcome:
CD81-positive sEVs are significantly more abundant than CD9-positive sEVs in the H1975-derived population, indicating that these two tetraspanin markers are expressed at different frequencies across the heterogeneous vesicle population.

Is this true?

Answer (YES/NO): YES